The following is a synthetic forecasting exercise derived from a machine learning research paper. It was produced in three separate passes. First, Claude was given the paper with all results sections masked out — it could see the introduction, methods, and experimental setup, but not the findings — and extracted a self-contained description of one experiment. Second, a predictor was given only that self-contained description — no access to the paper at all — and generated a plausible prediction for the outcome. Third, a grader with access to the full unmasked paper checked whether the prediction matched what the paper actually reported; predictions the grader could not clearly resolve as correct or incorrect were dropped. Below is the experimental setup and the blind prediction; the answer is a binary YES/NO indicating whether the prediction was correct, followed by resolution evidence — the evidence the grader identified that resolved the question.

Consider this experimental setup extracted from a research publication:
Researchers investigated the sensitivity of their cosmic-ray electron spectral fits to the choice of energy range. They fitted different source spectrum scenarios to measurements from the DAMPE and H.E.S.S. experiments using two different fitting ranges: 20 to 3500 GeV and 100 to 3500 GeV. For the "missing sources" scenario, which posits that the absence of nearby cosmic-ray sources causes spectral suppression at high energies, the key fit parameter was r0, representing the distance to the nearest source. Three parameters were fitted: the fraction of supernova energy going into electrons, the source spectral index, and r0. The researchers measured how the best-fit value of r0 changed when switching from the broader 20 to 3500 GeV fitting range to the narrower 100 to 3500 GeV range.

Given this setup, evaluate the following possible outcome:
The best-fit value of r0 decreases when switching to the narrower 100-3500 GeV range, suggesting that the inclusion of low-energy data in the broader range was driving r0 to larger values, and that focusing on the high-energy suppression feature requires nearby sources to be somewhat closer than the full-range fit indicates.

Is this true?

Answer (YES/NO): NO